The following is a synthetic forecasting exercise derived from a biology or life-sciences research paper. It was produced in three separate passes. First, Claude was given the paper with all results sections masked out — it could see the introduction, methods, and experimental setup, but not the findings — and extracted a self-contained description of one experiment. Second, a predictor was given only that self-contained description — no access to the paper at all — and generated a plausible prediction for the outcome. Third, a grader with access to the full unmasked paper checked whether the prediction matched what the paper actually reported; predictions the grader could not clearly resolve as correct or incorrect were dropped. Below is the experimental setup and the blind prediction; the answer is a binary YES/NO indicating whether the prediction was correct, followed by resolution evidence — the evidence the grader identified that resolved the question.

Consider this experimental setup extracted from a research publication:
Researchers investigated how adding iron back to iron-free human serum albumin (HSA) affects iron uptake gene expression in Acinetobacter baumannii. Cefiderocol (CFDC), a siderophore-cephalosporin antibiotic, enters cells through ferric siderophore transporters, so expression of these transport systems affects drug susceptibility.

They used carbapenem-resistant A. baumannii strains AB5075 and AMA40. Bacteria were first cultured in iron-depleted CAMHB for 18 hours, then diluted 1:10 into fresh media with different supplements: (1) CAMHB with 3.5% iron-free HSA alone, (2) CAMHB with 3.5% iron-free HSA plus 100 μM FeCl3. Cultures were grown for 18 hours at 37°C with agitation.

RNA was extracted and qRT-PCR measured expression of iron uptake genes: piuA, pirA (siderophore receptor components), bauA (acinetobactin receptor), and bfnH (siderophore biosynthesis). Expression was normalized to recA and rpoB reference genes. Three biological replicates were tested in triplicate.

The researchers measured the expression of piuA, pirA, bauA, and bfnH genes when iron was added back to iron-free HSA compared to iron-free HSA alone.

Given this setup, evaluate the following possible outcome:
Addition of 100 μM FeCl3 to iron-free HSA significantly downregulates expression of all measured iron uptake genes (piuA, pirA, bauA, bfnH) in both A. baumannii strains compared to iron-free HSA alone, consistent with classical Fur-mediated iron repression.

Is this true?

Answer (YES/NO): YES